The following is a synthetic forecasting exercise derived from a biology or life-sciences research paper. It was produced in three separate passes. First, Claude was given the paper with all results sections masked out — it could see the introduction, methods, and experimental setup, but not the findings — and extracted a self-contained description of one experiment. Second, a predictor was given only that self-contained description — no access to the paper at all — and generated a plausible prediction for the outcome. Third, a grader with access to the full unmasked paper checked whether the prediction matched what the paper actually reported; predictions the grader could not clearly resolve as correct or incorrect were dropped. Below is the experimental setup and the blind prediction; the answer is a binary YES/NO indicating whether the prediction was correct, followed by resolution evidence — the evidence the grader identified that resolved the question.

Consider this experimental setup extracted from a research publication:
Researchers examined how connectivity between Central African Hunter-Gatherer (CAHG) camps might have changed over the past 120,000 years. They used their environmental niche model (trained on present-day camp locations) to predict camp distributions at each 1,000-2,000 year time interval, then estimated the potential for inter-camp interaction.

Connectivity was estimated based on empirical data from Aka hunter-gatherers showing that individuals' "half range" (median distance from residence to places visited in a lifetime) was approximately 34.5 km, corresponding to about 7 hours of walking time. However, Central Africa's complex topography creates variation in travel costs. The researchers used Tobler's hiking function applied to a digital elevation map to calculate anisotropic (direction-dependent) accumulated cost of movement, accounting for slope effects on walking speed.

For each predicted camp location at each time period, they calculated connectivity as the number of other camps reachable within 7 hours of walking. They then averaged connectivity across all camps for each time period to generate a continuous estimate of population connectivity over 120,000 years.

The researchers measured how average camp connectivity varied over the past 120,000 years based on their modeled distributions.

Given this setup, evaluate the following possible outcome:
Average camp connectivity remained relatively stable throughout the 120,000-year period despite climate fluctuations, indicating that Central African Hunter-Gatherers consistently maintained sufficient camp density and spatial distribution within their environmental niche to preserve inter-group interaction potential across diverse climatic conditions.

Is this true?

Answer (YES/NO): NO